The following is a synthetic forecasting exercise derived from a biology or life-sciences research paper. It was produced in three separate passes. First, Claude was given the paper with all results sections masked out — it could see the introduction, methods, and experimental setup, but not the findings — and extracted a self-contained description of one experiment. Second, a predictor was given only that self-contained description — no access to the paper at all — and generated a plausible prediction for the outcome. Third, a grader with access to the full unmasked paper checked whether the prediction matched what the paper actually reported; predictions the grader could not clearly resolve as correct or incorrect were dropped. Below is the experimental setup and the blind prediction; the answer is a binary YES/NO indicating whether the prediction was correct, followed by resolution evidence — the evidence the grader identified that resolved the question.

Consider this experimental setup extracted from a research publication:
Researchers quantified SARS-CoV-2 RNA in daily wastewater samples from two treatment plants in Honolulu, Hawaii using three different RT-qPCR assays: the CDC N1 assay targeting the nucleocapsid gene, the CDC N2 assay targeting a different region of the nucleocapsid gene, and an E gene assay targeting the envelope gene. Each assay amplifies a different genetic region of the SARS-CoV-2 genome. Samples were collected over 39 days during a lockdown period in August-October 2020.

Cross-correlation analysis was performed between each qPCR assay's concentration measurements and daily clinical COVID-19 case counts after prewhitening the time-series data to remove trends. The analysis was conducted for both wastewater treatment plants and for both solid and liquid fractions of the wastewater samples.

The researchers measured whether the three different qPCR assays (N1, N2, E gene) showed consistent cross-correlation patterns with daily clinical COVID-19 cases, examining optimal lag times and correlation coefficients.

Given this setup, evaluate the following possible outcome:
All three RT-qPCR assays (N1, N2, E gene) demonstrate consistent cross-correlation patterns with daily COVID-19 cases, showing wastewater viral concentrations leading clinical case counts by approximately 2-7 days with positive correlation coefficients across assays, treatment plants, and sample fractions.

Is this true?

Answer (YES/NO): NO